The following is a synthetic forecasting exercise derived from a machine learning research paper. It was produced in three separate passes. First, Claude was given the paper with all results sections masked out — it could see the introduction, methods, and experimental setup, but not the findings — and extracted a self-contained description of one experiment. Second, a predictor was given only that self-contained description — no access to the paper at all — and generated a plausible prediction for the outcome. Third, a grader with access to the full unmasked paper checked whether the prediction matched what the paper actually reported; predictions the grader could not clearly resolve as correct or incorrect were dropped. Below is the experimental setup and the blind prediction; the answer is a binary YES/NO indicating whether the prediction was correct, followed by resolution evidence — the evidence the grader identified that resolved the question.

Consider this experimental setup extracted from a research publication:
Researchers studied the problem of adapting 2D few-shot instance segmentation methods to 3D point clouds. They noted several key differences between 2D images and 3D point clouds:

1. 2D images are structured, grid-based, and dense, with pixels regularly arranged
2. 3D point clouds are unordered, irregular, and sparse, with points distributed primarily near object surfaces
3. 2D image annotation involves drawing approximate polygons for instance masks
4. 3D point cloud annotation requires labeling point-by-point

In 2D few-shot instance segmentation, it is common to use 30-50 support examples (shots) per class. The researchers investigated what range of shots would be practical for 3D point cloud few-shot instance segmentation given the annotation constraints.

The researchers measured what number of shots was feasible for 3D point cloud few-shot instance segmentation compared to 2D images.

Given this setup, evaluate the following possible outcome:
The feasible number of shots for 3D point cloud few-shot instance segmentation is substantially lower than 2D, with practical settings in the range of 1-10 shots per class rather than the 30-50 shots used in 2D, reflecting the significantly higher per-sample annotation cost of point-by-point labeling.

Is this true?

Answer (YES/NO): NO